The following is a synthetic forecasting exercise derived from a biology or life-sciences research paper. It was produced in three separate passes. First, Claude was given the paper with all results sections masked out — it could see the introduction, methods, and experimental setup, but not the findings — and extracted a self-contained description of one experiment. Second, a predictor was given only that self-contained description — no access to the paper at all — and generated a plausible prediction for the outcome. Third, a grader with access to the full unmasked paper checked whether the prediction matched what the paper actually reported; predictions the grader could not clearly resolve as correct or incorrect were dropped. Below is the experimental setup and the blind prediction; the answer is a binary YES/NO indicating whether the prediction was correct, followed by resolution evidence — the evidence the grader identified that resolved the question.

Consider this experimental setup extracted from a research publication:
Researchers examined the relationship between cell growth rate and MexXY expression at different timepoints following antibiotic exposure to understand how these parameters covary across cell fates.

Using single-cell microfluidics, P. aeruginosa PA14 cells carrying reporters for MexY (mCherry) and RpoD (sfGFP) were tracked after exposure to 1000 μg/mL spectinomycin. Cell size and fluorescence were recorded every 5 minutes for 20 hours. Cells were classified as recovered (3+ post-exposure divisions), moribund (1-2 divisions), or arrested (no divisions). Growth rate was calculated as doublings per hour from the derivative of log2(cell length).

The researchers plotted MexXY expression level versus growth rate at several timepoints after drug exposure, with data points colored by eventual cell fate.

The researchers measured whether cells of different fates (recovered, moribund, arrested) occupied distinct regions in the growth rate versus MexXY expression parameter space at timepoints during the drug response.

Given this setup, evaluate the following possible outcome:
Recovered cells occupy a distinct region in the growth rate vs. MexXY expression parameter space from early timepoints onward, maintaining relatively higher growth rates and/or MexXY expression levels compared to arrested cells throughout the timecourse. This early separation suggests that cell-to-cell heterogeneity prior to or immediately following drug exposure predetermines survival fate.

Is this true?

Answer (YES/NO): NO